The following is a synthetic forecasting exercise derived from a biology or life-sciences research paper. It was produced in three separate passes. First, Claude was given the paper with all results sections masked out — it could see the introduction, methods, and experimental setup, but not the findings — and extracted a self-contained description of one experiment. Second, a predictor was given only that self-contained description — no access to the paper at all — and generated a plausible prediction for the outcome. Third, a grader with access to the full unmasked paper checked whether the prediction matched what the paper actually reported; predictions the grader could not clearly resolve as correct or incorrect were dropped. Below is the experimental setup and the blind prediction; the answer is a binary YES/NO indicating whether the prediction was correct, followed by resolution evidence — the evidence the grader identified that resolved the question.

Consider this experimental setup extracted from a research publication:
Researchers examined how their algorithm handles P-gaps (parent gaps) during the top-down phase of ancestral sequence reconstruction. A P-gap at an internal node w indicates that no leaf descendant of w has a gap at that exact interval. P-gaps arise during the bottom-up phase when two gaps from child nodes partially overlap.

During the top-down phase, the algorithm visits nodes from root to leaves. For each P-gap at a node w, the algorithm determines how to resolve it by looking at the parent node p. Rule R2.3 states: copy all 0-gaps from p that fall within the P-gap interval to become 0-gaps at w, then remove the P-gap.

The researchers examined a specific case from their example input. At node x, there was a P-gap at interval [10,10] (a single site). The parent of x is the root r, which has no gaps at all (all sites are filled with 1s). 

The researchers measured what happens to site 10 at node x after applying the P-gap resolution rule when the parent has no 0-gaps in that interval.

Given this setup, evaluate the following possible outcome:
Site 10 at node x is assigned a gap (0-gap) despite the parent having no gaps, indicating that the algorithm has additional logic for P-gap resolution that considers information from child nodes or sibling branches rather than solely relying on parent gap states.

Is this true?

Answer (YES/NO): NO